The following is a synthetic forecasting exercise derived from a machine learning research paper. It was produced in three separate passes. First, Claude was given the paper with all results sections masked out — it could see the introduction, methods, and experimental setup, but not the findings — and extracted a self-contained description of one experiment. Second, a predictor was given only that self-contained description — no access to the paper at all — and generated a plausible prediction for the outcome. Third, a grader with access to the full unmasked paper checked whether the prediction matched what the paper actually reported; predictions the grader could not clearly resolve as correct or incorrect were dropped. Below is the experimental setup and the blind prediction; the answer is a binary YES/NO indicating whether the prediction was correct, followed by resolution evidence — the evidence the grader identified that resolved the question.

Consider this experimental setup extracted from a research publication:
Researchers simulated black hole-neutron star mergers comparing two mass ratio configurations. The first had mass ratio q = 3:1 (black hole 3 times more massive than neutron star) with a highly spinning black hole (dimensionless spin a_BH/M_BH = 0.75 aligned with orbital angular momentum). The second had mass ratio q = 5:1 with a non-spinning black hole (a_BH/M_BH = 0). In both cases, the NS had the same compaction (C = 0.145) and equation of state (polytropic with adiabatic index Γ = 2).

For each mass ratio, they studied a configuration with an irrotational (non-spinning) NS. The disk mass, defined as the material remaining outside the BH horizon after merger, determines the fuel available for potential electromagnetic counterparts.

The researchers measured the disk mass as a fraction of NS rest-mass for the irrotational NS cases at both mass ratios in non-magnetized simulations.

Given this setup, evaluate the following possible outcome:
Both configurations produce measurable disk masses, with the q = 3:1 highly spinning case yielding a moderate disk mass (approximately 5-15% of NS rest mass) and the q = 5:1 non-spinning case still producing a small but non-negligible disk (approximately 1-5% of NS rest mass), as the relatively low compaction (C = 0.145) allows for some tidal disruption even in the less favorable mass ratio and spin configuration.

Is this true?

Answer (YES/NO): NO